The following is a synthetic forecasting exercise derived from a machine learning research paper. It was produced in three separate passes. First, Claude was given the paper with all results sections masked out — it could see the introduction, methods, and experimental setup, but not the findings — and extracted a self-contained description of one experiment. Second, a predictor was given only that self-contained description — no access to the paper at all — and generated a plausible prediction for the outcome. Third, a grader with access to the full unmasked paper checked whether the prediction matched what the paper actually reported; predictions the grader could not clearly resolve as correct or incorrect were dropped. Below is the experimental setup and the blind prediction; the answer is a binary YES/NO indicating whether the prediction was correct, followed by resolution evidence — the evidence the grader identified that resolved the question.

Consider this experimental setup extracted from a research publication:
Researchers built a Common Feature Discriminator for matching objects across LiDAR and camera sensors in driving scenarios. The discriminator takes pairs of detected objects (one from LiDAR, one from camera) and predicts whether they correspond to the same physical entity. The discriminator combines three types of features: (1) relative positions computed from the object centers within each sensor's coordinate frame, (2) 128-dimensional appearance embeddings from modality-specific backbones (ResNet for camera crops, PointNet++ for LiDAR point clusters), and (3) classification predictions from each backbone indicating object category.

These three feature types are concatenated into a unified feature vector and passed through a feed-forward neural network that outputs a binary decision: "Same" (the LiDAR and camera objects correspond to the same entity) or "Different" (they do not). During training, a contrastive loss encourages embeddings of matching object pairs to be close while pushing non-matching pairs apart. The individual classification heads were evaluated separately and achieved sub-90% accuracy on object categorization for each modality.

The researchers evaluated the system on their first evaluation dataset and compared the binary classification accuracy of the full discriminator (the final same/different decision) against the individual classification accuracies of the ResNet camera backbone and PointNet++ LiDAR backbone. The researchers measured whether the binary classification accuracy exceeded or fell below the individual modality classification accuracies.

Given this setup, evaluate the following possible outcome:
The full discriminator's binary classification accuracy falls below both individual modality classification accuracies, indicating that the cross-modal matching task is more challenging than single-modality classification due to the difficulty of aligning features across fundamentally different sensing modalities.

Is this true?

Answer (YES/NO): NO